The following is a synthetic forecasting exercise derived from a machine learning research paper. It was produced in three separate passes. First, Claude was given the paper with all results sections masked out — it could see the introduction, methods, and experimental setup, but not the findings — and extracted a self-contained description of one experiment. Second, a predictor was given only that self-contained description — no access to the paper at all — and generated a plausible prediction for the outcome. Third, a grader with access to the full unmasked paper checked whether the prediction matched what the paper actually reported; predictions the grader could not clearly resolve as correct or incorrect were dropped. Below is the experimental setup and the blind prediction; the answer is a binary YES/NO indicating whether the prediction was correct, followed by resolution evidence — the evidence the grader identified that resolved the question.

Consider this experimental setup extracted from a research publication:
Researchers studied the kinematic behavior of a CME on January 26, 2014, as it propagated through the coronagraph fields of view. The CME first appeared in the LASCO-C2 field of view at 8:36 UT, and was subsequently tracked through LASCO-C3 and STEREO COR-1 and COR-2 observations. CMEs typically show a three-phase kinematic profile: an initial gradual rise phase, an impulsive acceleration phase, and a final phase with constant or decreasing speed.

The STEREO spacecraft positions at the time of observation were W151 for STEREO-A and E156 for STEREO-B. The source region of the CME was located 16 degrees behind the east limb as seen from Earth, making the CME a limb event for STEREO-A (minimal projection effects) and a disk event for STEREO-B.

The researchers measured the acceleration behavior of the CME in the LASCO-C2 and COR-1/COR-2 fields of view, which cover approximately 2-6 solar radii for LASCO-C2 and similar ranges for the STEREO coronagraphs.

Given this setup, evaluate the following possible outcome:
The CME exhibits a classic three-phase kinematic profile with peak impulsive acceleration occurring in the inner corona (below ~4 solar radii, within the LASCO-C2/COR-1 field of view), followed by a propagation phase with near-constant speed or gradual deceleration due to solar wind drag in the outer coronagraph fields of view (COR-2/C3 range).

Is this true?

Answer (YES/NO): NO